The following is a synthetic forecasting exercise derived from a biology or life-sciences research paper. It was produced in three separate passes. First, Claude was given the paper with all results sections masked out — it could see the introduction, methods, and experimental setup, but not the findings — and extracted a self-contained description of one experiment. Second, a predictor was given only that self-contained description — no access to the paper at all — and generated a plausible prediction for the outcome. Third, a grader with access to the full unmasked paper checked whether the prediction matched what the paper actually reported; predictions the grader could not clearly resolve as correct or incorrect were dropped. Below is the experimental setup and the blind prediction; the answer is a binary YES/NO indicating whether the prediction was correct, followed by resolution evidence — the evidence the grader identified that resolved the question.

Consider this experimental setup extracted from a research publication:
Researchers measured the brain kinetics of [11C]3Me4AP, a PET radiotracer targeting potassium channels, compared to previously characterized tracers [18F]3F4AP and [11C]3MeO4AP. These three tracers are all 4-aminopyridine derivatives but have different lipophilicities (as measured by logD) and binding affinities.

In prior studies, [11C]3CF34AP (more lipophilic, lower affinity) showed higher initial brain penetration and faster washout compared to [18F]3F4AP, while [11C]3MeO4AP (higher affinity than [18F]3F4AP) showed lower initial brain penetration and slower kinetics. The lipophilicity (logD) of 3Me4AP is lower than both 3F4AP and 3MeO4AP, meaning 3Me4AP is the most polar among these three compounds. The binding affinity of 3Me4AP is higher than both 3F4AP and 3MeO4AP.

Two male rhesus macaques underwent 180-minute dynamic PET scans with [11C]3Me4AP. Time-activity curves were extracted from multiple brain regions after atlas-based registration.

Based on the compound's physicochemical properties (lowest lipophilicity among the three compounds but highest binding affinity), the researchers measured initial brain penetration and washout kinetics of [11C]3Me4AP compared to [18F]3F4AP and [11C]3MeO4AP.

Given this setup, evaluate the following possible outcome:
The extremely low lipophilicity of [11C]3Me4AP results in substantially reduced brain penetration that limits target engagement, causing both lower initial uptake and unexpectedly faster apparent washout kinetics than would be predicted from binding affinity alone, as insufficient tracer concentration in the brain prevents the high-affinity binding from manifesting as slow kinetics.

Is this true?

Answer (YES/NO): NO